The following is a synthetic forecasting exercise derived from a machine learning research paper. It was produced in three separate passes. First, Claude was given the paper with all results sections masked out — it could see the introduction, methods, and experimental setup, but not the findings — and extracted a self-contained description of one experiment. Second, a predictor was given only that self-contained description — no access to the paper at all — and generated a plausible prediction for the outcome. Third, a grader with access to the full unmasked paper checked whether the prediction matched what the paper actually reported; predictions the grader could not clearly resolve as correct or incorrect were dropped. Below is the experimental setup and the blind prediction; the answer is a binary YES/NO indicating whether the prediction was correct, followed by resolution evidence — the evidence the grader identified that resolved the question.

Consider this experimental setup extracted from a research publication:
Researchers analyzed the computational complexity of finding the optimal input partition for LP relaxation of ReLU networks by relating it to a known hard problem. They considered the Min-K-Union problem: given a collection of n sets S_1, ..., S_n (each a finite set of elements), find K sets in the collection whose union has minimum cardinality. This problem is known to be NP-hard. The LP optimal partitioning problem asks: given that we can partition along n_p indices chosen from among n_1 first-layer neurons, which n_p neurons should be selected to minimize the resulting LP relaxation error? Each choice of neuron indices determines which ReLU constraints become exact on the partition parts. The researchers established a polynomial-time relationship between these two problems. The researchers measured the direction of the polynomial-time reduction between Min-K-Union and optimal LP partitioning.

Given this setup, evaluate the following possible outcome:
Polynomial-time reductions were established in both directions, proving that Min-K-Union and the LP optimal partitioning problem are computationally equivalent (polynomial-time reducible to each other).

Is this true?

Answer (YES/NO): NO